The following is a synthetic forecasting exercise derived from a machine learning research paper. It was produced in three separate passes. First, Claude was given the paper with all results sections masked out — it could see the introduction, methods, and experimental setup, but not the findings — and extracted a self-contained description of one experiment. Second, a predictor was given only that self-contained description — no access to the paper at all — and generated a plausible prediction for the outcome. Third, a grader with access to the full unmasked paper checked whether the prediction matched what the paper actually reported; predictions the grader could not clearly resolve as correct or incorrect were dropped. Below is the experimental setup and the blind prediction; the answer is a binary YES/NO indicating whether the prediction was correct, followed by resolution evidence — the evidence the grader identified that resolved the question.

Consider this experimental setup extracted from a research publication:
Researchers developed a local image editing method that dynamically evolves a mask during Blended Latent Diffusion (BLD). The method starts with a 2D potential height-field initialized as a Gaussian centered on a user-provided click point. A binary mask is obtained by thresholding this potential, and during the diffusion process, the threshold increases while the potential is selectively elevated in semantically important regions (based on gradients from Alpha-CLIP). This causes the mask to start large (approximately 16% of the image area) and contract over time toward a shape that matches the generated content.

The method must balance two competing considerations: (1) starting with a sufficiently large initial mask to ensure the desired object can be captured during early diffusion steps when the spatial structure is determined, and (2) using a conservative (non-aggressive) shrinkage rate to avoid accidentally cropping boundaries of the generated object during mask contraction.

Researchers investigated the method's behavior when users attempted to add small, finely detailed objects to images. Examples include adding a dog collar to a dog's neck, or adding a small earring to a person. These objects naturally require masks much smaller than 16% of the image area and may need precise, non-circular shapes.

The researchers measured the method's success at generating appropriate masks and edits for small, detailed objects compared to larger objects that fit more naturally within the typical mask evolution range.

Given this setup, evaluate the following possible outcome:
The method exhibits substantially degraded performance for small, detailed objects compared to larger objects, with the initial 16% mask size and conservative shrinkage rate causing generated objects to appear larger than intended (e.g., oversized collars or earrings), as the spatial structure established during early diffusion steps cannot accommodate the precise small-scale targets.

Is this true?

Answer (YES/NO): NO